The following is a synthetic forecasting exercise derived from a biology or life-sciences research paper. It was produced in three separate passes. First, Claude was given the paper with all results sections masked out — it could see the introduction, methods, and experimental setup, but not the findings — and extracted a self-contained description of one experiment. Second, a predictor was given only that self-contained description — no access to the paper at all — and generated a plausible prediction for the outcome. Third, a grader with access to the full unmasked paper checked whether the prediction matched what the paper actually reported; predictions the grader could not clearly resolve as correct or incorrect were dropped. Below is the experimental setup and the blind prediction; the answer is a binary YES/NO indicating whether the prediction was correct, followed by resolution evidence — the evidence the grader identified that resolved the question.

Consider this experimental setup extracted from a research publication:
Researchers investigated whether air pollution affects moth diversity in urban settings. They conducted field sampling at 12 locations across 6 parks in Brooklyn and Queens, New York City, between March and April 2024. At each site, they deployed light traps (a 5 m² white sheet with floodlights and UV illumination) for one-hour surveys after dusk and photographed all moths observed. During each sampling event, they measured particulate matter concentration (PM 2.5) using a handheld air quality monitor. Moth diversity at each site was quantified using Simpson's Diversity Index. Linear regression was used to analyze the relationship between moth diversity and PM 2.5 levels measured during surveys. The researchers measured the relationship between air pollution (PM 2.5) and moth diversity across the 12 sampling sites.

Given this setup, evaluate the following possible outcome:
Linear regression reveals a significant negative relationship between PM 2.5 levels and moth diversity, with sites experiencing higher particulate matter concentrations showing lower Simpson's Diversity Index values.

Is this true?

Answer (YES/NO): NO